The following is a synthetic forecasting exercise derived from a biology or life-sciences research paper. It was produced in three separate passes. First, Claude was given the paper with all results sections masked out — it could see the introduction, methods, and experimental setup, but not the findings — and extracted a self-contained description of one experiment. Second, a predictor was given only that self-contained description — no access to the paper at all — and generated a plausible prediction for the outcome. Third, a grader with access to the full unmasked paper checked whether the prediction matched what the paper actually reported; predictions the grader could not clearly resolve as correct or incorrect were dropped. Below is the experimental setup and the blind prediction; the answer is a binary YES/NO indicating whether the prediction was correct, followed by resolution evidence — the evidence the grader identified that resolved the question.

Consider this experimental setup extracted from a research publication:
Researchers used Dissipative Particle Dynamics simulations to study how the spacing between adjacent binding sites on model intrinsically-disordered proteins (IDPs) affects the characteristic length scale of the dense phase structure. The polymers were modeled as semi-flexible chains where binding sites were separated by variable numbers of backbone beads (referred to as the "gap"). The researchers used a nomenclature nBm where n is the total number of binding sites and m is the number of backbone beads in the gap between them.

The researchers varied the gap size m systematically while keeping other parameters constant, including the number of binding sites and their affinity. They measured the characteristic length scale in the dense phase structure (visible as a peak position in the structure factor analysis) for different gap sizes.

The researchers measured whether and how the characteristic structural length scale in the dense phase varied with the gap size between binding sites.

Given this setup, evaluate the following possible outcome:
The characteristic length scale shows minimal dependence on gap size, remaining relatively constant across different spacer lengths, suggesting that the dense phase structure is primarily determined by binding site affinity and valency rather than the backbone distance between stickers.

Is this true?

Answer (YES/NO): NO